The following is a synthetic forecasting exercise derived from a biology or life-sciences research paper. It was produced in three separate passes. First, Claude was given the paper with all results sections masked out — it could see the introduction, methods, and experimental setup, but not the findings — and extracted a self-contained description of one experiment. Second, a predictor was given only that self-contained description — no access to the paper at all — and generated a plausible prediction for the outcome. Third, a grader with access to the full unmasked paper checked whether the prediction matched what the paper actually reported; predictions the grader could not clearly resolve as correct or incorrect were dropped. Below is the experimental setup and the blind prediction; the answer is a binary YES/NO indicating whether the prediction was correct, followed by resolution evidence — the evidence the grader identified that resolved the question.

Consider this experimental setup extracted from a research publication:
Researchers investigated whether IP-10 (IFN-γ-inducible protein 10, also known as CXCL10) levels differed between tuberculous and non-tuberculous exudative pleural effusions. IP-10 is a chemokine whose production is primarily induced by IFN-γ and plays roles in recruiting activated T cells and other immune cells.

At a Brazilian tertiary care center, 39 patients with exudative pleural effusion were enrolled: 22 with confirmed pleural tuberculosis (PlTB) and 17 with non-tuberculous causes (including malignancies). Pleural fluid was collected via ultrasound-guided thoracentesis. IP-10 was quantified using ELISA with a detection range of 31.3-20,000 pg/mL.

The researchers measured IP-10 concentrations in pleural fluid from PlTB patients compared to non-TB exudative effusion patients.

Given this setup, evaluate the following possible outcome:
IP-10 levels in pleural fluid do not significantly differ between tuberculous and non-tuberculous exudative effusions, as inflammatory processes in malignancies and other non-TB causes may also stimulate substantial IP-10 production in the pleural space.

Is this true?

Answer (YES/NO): NO